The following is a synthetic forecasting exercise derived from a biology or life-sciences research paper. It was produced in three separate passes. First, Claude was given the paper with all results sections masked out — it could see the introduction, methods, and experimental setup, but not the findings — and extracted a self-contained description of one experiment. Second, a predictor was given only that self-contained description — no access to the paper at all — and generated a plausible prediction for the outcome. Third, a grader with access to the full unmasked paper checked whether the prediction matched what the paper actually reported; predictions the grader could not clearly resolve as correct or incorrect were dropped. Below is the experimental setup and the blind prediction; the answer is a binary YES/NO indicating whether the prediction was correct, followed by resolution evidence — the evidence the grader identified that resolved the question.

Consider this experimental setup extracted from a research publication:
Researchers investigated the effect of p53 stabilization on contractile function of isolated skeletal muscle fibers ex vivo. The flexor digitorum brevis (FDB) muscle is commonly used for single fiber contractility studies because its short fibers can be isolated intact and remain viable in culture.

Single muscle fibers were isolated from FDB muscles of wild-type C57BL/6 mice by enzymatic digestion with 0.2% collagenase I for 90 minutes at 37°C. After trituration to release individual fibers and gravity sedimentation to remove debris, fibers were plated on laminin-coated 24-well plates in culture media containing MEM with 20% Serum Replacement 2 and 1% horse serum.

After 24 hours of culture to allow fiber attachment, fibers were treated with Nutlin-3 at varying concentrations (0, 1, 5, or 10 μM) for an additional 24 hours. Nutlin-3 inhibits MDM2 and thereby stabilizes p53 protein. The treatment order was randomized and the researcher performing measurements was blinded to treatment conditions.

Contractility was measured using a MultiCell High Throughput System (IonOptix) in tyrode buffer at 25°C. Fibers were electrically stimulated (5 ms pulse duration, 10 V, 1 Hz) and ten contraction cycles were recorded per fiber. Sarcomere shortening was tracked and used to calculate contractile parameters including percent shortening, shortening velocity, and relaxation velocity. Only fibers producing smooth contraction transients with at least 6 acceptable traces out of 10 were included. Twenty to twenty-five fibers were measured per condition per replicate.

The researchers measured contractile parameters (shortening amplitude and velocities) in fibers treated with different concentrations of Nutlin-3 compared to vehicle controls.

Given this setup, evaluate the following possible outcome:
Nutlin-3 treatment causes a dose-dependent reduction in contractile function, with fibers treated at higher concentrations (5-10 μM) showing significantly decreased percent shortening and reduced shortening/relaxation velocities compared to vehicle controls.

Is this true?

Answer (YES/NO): YES